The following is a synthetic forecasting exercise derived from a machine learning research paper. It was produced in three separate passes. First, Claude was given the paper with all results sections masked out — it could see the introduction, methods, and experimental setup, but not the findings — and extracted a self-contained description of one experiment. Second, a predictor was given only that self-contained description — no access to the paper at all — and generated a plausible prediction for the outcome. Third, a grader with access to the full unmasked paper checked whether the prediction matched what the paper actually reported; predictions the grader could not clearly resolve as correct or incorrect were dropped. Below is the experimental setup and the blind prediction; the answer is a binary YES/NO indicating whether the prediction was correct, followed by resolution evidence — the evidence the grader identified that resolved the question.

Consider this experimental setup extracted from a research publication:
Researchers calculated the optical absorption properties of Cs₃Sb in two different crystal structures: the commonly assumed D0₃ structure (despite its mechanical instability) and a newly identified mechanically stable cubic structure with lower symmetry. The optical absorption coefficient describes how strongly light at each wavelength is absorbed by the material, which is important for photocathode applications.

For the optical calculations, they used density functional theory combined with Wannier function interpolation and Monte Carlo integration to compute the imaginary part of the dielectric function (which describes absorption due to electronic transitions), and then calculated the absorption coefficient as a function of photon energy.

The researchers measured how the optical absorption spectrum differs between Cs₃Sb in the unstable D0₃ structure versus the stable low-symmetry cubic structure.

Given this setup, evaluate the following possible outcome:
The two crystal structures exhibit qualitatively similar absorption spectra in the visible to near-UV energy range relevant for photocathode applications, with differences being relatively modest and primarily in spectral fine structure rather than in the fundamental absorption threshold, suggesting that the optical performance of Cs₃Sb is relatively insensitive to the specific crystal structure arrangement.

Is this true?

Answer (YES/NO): NO